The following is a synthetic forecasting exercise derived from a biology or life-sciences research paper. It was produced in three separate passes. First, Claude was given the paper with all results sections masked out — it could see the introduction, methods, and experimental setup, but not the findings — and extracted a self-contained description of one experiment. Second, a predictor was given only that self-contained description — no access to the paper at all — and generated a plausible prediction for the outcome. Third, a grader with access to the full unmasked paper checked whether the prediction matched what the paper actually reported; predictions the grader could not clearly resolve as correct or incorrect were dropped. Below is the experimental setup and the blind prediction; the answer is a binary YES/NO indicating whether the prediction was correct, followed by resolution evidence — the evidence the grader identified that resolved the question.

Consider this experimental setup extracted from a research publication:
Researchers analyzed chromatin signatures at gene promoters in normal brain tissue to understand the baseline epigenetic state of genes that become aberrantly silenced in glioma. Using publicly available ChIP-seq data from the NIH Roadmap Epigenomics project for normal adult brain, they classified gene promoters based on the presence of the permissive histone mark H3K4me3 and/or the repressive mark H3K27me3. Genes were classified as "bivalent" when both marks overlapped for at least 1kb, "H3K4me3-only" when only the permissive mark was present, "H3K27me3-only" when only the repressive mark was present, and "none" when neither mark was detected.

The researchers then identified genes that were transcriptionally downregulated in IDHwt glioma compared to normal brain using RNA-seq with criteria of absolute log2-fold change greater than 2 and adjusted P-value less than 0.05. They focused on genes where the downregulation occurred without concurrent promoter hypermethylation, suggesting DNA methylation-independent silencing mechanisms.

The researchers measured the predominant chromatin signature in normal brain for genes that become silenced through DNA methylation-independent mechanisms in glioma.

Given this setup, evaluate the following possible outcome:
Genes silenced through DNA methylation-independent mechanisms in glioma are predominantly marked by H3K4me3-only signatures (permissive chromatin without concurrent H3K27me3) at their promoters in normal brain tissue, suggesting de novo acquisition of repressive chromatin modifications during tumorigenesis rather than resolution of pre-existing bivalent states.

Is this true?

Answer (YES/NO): YES